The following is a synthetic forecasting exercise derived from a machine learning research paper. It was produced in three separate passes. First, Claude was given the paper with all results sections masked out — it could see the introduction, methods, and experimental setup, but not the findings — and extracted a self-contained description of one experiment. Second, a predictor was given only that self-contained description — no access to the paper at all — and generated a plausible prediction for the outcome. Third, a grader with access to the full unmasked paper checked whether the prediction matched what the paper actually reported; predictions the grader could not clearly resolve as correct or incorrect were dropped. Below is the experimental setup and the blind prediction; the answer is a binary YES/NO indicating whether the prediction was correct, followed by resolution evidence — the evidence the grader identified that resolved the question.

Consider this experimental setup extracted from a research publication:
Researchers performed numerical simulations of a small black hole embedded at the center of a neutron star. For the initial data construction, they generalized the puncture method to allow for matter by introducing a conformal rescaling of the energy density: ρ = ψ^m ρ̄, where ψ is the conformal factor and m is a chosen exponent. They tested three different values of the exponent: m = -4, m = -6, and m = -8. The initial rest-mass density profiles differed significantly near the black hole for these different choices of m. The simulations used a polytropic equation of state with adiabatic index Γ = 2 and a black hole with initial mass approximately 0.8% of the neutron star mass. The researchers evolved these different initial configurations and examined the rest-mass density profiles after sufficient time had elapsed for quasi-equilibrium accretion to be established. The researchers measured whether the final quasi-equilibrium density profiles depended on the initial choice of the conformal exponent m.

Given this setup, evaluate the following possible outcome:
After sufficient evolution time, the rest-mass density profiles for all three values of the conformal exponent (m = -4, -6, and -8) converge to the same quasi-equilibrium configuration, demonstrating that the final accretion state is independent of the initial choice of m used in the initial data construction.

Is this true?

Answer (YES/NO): YES